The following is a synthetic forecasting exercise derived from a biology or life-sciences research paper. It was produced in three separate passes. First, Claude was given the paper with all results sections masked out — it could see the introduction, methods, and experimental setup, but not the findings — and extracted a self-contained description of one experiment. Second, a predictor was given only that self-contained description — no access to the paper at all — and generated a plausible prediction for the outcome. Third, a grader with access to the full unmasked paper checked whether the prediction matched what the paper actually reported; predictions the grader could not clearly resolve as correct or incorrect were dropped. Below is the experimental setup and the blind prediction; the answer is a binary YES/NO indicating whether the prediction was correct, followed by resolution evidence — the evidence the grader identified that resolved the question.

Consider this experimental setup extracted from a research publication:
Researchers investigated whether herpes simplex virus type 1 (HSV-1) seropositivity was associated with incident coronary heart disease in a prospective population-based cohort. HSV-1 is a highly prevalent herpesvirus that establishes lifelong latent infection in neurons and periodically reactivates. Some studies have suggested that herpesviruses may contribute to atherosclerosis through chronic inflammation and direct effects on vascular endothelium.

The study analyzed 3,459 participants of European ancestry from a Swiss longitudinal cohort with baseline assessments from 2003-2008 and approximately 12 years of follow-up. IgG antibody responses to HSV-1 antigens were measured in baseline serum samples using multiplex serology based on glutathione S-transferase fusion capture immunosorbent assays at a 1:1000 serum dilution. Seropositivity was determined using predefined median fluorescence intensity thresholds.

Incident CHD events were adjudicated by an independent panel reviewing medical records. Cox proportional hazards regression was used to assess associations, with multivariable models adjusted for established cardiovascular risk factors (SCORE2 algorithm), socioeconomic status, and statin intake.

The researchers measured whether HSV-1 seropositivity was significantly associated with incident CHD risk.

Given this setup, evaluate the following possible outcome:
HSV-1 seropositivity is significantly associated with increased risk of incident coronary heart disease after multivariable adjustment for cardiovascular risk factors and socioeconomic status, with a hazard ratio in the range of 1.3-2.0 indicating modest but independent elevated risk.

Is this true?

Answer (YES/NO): NO